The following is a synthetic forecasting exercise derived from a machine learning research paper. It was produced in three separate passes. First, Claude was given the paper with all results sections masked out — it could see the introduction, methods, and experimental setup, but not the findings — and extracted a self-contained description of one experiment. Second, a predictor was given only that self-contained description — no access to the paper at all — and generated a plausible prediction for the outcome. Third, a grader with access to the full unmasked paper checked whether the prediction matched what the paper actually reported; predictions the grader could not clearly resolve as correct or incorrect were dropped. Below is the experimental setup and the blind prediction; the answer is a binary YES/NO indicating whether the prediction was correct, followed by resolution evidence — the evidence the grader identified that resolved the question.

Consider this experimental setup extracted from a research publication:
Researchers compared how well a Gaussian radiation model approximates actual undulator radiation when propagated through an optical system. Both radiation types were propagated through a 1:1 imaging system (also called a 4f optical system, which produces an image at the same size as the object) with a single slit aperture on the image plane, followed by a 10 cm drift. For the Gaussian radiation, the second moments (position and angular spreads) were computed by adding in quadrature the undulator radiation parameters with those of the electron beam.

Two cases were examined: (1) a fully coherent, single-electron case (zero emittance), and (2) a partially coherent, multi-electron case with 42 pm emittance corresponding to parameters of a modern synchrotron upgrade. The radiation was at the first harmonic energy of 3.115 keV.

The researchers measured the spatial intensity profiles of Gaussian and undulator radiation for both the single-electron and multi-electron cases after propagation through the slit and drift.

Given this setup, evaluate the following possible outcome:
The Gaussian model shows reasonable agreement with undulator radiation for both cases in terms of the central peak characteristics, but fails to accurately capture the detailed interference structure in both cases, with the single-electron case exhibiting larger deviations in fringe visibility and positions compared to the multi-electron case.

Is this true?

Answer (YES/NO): NO